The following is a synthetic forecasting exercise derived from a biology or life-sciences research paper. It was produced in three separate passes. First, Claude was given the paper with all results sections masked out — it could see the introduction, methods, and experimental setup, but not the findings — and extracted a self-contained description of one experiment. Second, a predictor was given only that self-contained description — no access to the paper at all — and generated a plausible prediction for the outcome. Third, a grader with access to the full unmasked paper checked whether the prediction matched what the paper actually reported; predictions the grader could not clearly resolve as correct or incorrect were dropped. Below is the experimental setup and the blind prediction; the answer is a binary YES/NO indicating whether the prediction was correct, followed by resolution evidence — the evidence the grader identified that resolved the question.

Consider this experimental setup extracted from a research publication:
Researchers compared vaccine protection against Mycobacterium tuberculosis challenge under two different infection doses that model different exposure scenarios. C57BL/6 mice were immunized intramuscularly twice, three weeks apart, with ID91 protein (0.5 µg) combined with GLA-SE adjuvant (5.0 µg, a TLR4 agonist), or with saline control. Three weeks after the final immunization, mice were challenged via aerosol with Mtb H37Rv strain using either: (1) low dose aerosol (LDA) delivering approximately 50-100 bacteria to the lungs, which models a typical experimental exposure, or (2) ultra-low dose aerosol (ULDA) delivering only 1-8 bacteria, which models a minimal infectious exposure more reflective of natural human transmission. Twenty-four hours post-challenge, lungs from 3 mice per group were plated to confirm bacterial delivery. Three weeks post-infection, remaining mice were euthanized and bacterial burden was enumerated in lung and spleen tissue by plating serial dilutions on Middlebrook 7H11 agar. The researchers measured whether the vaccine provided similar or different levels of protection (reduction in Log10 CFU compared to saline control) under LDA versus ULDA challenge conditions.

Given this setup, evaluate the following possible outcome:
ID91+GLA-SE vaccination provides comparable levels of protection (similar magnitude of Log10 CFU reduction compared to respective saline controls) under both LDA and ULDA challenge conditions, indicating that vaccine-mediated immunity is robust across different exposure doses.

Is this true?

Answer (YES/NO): NO